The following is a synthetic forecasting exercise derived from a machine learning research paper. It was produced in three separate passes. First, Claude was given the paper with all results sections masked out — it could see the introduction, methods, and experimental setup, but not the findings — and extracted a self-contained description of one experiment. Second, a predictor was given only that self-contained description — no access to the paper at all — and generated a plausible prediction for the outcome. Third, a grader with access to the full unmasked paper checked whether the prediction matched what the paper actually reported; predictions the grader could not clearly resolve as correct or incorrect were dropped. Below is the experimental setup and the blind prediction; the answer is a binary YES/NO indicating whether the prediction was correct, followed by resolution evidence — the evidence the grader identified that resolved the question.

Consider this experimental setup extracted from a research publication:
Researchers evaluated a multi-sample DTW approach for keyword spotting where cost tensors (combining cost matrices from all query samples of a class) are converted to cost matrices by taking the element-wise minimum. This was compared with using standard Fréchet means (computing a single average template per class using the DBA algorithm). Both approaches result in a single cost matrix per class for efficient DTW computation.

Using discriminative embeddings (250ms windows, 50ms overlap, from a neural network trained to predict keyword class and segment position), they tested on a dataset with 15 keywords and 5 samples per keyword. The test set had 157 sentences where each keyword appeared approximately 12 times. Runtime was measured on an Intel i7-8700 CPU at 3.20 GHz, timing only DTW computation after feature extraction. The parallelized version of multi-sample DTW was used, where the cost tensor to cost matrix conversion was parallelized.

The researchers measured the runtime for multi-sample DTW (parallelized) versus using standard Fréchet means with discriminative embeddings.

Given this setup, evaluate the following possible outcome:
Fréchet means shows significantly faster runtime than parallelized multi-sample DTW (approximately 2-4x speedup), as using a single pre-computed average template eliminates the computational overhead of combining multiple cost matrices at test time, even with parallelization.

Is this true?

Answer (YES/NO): NO